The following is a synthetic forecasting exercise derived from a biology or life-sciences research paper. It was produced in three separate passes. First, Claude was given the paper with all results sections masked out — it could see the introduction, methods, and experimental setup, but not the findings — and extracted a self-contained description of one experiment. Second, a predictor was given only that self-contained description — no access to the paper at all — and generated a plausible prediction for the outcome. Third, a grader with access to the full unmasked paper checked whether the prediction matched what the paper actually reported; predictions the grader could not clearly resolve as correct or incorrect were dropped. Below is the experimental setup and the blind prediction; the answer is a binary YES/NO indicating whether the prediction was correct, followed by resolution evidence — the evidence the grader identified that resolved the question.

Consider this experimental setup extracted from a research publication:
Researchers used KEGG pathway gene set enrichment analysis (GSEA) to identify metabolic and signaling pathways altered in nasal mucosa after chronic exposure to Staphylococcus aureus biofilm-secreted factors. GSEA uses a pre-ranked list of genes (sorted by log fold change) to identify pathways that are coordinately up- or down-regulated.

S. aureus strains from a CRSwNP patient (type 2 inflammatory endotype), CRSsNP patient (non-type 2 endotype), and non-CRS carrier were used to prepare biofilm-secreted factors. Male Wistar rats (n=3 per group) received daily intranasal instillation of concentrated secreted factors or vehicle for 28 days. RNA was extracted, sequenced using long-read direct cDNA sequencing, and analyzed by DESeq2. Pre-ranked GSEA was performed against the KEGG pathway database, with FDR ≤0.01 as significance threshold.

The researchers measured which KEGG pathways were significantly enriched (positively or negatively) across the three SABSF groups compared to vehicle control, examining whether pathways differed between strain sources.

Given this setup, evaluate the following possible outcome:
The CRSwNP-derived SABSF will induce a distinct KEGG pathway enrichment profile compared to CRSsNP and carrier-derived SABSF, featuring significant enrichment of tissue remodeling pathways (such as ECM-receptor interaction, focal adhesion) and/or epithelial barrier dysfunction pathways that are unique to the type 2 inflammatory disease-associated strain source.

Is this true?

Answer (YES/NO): NO